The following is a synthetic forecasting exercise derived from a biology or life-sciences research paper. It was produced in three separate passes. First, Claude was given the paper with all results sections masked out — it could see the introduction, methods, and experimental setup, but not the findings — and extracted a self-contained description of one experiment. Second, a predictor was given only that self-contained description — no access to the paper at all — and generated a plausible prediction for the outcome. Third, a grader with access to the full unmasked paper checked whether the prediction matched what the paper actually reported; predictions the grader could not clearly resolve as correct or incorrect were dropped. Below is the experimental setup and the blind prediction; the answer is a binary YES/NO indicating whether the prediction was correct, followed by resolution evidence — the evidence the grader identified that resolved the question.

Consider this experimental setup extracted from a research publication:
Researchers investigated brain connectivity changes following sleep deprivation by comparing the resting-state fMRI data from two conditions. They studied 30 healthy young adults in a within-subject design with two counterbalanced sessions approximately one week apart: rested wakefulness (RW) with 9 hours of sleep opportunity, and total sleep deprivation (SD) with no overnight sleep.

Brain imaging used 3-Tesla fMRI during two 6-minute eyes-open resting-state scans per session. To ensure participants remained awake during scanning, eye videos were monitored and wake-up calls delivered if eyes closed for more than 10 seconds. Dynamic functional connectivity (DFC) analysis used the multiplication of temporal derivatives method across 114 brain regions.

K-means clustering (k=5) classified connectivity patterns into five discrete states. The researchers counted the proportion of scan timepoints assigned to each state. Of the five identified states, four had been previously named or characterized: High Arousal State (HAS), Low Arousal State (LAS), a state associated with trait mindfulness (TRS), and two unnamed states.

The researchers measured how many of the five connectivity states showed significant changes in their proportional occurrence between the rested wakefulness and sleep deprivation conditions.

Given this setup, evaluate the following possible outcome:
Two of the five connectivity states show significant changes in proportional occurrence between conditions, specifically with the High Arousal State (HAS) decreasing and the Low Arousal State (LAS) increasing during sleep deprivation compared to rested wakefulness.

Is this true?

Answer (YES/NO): NO